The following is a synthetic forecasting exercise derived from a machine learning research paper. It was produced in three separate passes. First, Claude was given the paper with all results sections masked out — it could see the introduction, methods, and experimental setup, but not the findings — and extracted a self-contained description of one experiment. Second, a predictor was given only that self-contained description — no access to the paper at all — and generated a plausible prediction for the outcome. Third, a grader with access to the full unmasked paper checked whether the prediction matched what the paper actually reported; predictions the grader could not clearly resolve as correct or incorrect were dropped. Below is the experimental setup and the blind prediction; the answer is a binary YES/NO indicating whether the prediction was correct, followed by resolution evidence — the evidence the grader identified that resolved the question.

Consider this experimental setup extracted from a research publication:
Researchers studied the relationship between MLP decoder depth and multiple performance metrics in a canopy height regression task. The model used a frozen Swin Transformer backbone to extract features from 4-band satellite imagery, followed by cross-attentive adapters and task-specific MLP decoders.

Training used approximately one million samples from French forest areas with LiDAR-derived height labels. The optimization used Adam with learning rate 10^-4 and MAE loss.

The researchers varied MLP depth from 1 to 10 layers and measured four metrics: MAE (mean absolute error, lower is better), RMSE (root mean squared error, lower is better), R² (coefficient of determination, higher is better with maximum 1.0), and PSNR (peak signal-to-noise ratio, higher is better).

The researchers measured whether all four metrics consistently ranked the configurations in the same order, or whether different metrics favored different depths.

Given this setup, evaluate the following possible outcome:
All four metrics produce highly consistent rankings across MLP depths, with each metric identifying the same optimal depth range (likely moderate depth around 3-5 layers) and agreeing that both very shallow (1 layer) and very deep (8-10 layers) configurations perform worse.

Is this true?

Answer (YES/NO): NO